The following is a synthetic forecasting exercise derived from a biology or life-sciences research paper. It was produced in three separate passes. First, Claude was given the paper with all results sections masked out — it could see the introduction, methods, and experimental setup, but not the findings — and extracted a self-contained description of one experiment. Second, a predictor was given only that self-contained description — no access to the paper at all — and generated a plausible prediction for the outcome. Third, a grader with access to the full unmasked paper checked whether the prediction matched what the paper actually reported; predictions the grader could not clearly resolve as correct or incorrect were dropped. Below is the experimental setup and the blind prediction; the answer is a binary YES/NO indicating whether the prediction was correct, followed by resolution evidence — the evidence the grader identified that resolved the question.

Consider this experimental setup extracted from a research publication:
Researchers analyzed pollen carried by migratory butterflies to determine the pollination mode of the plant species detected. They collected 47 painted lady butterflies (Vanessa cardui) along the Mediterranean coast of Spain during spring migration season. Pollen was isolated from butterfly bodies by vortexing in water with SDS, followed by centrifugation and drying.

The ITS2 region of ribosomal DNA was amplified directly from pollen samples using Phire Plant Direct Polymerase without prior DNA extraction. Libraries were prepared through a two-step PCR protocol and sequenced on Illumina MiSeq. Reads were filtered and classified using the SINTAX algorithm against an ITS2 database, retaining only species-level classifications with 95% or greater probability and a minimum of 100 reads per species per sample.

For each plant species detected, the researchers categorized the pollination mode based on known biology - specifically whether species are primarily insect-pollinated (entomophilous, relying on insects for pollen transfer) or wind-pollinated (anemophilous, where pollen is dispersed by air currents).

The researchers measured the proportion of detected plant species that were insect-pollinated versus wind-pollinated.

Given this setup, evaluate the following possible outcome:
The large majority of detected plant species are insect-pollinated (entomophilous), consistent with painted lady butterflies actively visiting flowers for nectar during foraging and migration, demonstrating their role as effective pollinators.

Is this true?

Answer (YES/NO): YES